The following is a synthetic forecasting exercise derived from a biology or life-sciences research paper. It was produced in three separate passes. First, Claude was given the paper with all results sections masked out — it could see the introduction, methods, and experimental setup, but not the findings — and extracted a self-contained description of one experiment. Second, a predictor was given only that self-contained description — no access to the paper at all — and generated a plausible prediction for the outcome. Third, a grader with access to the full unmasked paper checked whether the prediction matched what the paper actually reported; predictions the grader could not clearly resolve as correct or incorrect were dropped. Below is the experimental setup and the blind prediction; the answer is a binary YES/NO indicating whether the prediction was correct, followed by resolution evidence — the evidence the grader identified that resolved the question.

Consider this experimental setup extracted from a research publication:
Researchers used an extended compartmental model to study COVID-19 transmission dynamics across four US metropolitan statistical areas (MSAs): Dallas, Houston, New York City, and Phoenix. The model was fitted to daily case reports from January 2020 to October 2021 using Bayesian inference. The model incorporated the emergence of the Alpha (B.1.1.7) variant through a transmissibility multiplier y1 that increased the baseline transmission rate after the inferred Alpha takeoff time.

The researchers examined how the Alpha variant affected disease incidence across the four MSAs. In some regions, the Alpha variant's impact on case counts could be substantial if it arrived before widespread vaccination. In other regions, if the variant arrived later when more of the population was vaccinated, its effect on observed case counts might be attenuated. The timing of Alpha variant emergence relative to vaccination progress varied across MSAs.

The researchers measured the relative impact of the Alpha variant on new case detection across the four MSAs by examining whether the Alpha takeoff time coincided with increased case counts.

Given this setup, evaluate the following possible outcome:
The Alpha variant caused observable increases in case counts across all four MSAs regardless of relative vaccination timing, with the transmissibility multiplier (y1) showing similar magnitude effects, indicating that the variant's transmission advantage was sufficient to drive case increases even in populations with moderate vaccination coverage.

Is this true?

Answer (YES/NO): NO